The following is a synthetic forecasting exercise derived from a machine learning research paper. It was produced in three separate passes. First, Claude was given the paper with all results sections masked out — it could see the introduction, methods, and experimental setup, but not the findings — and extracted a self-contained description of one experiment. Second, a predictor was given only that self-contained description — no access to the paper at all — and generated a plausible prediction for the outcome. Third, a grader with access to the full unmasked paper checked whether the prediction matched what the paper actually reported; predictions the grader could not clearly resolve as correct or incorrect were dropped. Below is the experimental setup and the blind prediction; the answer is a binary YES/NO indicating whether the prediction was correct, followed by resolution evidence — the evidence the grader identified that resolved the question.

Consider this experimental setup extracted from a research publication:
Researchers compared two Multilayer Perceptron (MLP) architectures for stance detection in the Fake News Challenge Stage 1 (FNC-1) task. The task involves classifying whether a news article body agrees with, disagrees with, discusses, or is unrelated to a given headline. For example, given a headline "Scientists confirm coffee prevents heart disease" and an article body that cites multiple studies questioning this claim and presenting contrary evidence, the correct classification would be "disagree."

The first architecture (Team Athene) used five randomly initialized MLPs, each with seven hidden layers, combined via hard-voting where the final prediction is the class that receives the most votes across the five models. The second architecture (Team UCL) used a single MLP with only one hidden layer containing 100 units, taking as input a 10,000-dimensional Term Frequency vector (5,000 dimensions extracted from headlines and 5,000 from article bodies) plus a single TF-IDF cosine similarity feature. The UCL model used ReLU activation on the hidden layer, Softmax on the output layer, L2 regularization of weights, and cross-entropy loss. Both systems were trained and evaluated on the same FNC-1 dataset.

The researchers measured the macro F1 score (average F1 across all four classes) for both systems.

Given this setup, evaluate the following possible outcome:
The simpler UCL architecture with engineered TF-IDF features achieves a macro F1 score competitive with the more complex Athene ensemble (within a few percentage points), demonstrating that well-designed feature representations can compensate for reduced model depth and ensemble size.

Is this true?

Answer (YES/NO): YES